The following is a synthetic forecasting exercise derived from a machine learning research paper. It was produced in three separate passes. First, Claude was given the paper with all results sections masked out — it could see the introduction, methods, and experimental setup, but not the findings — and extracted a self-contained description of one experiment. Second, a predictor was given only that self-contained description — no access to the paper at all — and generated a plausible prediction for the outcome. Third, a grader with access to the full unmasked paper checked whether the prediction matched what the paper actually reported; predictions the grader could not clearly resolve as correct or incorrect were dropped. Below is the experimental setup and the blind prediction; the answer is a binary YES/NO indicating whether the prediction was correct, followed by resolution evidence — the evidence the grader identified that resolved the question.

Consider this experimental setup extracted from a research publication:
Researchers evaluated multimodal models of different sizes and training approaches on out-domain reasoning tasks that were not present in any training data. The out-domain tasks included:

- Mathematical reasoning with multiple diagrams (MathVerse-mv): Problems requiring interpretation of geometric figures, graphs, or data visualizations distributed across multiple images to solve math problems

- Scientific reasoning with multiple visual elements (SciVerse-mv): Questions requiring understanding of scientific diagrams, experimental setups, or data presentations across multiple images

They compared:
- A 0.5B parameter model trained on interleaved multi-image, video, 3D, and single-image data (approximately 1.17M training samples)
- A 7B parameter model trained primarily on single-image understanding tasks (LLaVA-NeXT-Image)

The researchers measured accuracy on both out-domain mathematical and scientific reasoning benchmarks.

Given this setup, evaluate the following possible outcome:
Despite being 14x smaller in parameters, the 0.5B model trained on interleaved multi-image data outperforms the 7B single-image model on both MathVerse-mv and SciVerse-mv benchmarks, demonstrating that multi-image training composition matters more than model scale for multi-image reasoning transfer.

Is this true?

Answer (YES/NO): NO